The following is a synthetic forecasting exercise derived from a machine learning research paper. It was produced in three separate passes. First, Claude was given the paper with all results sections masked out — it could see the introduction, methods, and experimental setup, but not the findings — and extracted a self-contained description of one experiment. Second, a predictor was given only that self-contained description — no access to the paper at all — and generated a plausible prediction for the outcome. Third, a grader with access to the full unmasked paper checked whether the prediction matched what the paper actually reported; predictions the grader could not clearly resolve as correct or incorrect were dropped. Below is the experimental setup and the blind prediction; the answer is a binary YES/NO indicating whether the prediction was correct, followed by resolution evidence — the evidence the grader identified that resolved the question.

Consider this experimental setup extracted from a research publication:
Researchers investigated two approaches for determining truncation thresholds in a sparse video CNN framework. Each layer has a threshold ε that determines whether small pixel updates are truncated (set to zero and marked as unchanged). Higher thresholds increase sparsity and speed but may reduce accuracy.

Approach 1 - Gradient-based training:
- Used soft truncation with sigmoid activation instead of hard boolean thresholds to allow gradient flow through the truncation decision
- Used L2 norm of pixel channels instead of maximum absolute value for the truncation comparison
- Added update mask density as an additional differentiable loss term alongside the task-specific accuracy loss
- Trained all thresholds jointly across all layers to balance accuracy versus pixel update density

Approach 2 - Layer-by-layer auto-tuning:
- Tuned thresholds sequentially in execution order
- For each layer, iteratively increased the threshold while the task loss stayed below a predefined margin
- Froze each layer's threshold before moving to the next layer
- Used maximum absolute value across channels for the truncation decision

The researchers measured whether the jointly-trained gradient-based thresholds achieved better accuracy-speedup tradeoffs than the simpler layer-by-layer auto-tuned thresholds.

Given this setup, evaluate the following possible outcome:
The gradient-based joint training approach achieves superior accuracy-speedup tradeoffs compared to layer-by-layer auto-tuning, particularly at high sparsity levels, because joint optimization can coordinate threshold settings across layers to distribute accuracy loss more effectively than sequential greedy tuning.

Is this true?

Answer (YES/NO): NO